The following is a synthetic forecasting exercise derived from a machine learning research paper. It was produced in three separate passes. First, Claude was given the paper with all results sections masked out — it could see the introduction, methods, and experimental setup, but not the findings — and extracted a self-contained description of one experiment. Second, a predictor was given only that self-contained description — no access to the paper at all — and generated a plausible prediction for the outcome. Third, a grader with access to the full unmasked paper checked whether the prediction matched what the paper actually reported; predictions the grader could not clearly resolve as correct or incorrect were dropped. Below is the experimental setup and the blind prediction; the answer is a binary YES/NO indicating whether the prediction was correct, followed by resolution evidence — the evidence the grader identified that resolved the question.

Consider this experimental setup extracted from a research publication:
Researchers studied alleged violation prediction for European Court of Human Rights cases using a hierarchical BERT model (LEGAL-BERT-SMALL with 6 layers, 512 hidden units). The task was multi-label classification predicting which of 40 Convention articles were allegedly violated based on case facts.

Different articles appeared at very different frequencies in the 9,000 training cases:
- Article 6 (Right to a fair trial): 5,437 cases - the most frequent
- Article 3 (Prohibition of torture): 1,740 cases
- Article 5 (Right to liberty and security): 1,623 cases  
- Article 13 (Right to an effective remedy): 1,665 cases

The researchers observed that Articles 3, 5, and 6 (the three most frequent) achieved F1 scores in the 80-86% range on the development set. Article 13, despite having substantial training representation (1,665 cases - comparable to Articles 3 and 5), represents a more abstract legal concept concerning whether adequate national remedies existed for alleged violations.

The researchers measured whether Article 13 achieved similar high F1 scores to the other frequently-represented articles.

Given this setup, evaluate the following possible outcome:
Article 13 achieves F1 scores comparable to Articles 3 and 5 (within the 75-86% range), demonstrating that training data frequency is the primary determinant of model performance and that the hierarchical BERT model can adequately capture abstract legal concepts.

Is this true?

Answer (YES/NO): NO